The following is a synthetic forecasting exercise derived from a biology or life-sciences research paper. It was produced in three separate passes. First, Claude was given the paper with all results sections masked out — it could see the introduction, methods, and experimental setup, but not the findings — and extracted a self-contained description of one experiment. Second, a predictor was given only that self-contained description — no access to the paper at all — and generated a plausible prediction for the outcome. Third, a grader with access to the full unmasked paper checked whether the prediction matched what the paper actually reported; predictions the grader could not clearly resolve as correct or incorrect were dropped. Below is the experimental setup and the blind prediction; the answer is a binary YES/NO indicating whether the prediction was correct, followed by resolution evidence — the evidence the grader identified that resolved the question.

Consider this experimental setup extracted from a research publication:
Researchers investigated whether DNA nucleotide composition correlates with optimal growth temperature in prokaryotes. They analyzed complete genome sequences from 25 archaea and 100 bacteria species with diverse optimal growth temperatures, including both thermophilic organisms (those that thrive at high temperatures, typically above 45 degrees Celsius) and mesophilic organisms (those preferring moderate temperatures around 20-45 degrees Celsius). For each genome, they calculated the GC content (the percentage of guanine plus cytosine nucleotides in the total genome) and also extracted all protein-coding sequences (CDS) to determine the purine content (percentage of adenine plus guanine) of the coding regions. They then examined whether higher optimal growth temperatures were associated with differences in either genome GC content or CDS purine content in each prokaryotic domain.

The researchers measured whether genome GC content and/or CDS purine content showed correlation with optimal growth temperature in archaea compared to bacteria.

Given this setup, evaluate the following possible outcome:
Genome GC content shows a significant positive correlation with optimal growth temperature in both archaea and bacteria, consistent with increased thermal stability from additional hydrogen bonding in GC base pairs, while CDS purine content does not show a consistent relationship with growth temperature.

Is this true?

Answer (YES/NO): NO